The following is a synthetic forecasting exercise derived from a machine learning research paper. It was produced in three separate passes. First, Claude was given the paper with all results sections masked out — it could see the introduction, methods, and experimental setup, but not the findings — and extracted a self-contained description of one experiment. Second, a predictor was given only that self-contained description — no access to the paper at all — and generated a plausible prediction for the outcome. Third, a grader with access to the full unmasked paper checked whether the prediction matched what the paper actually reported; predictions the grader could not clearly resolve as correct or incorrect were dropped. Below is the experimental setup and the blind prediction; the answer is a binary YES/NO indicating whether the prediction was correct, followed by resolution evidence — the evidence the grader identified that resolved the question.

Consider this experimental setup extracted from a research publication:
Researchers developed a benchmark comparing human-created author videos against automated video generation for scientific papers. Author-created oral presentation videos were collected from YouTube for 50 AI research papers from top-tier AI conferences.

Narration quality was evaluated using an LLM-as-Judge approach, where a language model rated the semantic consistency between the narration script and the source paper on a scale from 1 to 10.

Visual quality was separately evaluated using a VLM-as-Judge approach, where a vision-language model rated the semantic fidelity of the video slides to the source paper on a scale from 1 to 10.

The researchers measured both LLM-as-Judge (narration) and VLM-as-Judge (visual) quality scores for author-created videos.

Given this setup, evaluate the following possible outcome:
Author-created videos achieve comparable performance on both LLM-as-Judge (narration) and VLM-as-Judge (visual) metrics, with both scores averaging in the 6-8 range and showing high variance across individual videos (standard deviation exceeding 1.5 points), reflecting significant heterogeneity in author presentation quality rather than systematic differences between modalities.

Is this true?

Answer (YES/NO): NO